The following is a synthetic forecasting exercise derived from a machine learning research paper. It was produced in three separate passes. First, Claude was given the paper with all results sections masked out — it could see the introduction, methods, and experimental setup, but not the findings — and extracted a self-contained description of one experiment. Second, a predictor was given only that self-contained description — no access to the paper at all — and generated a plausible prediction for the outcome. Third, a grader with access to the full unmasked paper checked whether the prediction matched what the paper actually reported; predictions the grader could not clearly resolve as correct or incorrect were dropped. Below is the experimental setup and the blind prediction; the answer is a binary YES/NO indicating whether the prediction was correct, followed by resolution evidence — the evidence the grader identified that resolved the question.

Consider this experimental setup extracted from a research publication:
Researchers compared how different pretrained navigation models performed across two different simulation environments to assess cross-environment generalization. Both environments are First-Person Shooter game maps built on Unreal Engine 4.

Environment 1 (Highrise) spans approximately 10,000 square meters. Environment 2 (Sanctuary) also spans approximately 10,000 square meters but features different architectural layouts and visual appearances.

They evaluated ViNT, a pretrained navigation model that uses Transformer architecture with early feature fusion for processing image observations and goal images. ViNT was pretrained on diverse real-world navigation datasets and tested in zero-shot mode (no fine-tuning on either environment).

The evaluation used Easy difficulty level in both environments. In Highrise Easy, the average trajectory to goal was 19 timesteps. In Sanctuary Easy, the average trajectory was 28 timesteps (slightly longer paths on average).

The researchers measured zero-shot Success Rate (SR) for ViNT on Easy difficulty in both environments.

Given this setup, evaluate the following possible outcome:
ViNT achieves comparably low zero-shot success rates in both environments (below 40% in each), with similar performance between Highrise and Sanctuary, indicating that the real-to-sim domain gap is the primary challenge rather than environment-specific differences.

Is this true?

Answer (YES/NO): NO